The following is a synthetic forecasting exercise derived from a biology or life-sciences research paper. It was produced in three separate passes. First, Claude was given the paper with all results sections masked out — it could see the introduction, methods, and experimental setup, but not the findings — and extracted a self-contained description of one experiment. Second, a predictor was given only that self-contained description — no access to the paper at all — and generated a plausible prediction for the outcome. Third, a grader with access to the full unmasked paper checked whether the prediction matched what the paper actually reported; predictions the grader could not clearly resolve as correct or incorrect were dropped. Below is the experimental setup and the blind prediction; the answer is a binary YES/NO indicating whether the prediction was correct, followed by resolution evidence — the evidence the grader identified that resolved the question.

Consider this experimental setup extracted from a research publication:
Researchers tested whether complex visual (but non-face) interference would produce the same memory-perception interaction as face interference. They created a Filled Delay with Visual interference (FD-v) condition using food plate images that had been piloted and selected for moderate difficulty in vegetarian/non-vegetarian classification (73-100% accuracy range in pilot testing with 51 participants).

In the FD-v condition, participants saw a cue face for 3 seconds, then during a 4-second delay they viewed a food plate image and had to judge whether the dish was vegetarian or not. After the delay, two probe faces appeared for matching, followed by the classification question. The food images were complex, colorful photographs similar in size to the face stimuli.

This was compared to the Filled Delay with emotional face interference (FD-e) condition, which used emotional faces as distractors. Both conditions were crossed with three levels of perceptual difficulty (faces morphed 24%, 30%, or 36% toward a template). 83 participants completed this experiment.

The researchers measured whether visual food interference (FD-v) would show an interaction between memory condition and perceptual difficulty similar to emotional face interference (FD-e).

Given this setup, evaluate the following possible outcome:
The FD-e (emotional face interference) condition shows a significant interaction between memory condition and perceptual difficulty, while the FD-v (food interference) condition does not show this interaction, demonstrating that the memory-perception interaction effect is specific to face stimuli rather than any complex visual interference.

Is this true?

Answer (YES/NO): YES